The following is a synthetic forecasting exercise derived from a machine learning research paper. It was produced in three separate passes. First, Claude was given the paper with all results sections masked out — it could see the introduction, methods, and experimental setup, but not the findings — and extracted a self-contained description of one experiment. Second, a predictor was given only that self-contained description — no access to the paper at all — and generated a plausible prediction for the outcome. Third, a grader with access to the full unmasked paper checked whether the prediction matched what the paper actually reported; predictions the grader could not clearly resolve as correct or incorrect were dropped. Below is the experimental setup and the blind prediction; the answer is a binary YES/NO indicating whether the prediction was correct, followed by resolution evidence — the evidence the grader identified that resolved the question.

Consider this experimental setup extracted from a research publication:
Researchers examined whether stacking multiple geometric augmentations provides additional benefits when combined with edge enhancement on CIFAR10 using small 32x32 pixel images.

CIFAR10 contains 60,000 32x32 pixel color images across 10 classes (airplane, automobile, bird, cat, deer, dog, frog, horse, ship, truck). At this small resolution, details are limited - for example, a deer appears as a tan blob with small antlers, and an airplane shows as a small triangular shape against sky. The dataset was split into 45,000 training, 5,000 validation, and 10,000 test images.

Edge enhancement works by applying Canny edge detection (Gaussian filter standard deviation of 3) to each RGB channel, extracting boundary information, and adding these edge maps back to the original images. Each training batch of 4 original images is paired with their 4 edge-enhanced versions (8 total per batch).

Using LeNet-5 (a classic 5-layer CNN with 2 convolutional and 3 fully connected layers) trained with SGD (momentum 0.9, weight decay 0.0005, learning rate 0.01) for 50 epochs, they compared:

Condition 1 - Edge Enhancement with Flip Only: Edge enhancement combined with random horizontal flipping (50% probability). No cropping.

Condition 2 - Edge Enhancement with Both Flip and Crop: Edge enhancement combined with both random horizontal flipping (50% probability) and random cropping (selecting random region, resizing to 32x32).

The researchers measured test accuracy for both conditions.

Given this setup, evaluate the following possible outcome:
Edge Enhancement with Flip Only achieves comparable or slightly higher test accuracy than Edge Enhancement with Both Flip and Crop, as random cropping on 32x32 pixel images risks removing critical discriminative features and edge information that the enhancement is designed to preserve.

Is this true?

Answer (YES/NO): NO